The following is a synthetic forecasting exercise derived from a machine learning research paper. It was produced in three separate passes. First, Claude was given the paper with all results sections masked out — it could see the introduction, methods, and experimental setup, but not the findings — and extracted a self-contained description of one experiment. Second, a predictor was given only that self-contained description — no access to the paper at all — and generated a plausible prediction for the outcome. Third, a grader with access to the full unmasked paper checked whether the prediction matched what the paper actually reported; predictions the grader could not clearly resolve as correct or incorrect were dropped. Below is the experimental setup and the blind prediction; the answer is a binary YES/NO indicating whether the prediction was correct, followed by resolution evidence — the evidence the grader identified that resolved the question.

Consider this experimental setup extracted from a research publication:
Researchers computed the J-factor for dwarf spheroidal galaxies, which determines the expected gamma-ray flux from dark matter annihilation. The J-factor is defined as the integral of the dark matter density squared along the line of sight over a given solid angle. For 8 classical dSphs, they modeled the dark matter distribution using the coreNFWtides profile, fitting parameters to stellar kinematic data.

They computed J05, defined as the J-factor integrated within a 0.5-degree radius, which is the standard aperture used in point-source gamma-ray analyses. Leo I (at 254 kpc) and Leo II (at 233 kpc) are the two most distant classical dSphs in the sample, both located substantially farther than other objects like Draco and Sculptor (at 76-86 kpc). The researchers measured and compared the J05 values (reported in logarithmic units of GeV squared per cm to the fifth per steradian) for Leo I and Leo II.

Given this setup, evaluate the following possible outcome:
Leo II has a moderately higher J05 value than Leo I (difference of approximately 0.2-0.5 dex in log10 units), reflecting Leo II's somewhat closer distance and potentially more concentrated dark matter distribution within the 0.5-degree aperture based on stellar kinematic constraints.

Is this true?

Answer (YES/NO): NO